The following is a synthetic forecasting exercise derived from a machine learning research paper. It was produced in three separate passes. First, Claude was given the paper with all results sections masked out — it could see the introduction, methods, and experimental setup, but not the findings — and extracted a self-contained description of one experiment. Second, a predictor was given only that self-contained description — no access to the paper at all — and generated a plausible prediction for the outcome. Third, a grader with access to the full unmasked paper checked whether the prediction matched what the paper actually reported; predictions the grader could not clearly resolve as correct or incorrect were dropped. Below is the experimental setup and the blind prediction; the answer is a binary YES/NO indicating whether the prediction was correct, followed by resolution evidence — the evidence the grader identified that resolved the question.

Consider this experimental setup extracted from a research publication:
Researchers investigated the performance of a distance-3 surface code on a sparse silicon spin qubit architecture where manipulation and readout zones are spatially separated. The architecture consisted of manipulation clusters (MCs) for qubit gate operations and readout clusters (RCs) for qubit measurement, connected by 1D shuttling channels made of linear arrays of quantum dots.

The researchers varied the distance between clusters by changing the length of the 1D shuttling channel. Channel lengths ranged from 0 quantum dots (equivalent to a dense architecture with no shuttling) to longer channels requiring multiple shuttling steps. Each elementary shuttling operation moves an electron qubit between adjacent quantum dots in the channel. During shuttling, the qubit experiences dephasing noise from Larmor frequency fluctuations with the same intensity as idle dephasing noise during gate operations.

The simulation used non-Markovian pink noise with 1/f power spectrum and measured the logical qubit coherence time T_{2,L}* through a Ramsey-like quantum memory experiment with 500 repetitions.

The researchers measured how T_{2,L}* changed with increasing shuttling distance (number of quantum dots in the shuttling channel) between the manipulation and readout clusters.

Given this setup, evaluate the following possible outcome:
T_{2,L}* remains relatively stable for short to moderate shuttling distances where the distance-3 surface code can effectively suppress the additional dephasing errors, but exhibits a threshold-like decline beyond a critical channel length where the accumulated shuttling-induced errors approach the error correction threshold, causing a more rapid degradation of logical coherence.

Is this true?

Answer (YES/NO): NO